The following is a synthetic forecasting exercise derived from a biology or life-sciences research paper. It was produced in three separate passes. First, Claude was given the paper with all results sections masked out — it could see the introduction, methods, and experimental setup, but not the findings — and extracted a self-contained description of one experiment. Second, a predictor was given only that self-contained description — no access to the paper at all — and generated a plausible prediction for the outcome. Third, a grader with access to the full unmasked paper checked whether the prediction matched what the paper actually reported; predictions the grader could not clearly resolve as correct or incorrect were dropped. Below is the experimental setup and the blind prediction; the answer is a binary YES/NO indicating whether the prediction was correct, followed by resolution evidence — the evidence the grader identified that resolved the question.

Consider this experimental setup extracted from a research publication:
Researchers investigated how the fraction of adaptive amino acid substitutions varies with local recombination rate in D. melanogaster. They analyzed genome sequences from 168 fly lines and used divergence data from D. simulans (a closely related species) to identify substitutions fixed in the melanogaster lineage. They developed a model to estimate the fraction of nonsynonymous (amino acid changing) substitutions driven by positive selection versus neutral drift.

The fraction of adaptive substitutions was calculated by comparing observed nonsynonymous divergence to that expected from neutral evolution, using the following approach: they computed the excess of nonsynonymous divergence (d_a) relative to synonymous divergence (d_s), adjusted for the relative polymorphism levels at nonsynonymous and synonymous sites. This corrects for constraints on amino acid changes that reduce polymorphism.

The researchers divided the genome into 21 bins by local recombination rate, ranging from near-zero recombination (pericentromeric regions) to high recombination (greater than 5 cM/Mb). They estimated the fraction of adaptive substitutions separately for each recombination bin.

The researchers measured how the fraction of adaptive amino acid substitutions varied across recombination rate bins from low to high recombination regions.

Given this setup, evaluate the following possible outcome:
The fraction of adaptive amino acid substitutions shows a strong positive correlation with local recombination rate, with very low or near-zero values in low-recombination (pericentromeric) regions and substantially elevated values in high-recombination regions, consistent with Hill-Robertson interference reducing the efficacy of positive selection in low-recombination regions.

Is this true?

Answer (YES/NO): YES